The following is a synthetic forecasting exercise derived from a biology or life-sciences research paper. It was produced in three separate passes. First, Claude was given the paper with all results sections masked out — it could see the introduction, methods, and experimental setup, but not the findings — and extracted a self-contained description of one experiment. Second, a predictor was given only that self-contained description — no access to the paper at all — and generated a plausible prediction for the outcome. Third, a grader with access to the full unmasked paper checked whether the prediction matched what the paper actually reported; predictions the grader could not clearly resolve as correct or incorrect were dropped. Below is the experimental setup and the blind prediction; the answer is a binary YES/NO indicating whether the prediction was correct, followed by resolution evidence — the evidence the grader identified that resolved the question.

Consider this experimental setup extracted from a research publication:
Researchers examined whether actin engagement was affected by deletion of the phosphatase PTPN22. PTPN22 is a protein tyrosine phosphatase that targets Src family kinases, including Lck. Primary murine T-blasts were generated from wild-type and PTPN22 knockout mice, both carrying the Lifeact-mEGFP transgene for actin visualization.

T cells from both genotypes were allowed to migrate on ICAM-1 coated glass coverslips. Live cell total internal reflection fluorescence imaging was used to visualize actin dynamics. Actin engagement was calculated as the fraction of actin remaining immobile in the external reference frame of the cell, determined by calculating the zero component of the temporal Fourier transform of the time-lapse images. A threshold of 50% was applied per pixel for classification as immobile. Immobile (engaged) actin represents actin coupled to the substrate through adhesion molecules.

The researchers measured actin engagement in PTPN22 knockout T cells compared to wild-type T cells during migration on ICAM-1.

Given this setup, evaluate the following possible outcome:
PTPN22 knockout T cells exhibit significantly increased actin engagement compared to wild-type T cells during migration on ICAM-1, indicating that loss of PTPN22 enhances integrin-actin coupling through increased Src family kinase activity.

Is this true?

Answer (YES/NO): NO